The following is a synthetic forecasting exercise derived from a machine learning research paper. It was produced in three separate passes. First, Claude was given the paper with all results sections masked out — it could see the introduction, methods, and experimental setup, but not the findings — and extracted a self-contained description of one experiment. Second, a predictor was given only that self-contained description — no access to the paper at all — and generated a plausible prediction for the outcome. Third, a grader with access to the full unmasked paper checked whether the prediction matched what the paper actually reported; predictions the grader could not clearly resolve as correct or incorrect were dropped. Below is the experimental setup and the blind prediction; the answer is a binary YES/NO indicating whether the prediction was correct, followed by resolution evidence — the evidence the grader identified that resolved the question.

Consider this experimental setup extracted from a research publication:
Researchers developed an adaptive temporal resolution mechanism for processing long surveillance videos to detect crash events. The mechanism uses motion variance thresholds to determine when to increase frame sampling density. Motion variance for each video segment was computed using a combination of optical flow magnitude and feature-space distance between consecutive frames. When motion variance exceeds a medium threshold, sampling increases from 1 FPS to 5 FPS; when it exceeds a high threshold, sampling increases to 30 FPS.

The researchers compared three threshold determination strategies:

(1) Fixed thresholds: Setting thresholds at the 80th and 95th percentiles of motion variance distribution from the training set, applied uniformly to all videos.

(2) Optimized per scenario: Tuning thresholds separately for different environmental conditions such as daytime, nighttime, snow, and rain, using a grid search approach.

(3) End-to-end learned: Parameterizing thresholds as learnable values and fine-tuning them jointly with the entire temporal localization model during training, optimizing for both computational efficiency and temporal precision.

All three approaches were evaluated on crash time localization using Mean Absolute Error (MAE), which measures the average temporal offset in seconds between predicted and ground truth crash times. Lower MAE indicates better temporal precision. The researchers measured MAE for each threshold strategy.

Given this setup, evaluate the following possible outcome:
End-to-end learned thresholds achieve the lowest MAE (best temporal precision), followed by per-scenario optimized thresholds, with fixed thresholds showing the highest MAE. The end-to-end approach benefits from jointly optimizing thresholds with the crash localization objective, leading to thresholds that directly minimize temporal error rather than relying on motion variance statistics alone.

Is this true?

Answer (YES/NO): YES